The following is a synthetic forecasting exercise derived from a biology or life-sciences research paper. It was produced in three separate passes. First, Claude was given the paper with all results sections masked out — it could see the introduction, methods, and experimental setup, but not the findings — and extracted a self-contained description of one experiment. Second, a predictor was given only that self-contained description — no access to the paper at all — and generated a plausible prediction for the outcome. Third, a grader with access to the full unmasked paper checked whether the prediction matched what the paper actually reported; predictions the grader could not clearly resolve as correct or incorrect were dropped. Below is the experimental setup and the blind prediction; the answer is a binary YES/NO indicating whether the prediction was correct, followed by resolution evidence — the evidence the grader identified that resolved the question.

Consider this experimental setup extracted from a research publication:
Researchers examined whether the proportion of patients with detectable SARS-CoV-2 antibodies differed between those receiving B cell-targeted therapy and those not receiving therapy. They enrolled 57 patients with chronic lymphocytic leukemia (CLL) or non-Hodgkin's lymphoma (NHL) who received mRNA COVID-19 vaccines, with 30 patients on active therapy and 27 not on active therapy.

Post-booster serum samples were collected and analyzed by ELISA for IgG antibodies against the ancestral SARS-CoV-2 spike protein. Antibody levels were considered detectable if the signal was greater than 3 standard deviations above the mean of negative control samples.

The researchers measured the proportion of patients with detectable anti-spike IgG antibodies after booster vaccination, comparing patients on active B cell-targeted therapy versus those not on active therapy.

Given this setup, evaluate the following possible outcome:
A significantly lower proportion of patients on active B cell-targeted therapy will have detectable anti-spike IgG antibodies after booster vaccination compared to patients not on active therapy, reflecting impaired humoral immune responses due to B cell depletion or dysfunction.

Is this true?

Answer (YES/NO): YES